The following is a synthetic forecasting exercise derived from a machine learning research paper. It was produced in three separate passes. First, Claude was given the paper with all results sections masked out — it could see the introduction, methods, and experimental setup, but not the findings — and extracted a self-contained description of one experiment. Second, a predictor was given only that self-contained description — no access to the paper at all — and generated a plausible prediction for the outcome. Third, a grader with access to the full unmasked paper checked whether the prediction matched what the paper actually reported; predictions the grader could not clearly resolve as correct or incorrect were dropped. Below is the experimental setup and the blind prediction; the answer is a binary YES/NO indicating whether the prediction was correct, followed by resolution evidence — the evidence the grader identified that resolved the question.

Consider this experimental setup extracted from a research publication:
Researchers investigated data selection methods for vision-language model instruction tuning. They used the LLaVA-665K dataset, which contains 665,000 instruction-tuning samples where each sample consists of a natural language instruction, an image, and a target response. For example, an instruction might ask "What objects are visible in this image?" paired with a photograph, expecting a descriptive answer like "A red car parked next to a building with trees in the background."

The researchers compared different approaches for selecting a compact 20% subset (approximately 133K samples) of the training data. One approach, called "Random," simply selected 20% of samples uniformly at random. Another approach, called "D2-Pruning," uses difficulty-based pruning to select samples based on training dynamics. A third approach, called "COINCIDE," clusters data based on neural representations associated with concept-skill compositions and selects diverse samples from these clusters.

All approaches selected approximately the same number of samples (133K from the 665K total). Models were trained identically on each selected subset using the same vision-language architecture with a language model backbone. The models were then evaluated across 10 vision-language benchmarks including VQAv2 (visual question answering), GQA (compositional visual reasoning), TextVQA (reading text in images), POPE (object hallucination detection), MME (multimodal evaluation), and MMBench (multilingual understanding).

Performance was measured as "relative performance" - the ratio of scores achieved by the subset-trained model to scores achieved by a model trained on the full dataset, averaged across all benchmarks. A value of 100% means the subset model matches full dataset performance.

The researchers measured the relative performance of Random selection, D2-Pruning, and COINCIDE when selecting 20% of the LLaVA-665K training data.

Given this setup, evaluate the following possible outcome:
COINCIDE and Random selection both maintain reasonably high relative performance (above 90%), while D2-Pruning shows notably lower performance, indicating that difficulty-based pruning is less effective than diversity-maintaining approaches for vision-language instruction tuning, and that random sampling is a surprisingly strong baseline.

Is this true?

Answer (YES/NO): NO